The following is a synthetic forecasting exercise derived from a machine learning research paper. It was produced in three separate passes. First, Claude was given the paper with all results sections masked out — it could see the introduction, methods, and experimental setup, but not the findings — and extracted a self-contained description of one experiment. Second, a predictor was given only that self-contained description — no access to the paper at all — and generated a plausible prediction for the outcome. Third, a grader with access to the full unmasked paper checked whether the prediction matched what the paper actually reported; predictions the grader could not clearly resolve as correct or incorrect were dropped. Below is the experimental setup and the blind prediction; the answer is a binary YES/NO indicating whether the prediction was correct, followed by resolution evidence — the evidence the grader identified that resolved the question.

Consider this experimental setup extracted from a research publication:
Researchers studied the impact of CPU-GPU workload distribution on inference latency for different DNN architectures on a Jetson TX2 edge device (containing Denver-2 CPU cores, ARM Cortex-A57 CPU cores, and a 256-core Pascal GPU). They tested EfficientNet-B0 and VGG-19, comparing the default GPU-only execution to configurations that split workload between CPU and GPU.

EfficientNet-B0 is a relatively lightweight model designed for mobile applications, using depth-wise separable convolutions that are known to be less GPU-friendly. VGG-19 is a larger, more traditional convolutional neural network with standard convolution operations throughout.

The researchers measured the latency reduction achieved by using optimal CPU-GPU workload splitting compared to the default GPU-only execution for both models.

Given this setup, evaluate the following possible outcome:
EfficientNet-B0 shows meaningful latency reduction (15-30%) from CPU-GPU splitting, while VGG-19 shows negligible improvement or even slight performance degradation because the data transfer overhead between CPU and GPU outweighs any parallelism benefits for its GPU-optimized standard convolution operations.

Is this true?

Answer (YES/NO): NO